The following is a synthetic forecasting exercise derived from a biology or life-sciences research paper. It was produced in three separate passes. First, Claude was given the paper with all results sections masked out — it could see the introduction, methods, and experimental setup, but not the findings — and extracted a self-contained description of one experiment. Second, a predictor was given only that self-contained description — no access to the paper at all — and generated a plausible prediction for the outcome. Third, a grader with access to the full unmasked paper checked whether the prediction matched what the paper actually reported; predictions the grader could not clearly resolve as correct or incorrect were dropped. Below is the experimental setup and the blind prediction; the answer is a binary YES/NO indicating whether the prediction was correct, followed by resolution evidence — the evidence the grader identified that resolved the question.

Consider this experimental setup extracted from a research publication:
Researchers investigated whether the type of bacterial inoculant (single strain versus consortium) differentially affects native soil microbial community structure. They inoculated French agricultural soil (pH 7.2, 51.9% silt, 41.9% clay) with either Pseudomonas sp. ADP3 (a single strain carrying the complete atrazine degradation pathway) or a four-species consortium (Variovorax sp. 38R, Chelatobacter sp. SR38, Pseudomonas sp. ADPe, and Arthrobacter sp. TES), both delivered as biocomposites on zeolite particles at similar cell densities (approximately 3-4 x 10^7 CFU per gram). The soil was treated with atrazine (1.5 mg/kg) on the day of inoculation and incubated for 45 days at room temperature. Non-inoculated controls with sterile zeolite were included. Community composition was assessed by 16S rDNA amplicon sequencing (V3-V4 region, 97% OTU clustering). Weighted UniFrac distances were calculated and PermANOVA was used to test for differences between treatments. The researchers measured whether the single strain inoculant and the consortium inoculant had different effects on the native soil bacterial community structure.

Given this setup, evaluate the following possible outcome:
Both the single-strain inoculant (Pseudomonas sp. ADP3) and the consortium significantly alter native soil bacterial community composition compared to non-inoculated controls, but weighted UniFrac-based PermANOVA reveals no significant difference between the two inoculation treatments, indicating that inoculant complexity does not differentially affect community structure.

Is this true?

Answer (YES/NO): NO